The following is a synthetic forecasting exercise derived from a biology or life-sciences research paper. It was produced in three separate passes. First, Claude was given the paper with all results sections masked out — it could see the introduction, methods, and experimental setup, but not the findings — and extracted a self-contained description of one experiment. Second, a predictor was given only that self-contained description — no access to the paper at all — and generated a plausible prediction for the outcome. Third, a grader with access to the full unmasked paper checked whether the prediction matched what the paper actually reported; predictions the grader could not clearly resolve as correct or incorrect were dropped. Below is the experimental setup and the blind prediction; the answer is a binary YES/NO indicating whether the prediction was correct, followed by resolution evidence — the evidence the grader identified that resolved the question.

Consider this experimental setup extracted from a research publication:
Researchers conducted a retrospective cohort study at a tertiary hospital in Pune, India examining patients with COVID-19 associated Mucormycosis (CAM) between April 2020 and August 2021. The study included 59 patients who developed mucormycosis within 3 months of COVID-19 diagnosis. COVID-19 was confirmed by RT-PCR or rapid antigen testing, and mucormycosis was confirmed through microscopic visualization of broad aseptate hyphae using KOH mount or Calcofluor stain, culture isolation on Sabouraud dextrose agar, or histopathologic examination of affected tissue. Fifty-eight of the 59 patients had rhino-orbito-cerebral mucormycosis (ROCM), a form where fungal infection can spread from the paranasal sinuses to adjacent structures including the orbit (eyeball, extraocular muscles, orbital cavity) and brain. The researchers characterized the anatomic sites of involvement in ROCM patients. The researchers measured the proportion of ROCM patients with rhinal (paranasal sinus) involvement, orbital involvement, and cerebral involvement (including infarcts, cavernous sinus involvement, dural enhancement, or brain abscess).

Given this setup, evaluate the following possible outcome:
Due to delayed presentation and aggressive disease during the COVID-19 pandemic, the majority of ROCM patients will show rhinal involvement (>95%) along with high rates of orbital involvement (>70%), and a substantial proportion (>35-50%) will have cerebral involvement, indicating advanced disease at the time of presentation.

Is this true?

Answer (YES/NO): NO